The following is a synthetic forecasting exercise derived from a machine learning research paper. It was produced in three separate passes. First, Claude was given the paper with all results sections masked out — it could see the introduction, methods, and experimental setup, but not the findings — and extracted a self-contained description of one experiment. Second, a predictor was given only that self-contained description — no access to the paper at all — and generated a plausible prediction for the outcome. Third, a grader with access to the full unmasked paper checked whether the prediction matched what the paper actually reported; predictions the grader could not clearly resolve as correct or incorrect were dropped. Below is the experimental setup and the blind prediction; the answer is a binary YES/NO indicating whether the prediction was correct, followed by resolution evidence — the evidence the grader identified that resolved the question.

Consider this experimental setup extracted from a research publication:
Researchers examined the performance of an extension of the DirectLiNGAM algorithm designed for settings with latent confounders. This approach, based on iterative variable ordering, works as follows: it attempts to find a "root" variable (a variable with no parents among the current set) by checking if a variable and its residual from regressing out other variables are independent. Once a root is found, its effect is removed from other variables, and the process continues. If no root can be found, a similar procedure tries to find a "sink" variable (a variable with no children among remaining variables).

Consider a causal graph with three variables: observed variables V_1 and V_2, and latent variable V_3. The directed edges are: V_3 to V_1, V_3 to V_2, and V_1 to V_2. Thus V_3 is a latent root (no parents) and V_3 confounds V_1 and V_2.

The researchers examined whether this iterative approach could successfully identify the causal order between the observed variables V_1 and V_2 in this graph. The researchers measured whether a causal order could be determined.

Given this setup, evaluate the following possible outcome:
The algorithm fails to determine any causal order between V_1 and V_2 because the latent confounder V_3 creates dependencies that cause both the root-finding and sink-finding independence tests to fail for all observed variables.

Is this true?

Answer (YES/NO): YES